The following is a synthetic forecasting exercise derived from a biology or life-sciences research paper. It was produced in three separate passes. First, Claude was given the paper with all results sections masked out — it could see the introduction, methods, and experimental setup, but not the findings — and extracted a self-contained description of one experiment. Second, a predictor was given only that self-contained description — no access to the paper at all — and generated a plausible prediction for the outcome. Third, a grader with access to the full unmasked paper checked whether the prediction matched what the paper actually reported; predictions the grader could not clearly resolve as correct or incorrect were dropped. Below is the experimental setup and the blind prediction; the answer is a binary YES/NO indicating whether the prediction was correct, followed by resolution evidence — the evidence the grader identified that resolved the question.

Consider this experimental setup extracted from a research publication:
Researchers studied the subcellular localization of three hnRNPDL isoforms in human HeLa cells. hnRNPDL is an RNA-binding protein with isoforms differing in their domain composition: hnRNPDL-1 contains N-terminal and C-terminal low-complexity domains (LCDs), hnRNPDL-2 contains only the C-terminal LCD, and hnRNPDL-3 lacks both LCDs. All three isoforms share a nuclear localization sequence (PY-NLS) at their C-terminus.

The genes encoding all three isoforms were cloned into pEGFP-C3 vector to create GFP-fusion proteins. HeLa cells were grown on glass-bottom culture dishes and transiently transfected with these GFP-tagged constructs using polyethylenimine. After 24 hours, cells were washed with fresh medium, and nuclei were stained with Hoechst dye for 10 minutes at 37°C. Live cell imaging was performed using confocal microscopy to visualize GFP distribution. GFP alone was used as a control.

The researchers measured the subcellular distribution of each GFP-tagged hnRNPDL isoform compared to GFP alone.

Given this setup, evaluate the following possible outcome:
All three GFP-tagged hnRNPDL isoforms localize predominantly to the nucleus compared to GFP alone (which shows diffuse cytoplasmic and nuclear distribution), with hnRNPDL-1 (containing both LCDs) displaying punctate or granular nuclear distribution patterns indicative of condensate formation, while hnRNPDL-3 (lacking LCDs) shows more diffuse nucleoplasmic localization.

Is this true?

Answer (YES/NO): YES